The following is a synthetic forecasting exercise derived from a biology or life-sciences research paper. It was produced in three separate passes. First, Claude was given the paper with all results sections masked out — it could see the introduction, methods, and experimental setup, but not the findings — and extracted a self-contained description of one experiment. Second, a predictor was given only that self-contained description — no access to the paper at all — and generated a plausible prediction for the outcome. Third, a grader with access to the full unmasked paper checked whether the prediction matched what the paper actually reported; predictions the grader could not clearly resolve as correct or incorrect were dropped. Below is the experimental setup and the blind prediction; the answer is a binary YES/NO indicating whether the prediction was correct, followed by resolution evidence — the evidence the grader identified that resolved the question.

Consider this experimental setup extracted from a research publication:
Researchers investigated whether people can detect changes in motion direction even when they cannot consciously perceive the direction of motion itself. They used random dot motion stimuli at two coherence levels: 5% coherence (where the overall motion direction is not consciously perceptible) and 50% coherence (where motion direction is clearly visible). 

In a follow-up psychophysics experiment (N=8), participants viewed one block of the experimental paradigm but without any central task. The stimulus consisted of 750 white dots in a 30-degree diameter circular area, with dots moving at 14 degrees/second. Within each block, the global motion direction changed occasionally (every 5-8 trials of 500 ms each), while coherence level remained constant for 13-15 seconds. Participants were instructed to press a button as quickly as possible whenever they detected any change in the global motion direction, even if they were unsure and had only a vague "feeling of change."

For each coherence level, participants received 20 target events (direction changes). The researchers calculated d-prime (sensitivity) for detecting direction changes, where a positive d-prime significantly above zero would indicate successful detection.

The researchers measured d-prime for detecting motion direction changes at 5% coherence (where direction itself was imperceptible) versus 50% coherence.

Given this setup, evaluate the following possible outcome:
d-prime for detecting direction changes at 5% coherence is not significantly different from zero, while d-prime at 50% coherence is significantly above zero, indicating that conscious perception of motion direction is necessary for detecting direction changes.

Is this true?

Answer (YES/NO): YES